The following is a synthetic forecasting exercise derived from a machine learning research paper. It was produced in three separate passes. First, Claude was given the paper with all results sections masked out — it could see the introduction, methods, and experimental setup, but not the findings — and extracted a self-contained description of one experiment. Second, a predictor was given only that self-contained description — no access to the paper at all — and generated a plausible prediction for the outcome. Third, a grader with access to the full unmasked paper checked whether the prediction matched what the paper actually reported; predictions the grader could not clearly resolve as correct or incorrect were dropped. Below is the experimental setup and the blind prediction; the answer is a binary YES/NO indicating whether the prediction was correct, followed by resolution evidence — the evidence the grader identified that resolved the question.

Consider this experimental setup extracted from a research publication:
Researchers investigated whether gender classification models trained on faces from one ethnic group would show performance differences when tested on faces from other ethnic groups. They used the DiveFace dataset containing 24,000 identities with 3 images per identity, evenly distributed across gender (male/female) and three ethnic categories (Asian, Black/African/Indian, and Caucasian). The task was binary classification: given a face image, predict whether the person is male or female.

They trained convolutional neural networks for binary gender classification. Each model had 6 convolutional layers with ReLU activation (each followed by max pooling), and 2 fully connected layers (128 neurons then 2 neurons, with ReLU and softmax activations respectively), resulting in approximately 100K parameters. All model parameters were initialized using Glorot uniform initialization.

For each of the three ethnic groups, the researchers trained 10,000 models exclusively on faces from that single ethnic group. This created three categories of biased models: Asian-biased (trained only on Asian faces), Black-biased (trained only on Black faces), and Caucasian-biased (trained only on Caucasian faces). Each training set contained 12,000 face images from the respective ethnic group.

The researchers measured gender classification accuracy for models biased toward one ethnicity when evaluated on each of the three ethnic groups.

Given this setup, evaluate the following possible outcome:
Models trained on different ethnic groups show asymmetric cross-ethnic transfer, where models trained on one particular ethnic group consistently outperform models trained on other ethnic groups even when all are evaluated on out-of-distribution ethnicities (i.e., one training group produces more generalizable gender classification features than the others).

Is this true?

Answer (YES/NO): NO